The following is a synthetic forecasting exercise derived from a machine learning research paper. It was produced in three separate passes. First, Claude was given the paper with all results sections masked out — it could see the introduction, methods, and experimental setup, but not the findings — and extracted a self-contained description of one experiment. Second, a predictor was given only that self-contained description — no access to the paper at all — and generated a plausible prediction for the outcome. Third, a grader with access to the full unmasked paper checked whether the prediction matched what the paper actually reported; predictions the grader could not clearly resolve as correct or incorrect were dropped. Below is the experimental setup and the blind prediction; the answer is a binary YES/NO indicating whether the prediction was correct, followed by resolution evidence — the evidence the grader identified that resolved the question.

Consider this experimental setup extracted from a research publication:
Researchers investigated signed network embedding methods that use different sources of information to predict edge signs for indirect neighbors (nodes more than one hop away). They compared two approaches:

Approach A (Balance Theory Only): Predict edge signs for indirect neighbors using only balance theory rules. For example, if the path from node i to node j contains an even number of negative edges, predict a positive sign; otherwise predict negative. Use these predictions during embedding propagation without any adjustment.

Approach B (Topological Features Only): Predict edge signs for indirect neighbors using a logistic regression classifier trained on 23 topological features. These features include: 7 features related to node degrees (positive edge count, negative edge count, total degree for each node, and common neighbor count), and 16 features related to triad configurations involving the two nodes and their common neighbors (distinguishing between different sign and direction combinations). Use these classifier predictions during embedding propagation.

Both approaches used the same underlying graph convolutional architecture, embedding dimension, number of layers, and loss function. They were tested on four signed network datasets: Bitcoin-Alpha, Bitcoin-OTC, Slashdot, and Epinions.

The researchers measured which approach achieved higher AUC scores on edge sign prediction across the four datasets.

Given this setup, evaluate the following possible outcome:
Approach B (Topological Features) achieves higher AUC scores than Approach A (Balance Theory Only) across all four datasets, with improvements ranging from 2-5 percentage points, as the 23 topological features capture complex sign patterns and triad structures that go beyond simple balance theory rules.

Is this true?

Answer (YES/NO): NO